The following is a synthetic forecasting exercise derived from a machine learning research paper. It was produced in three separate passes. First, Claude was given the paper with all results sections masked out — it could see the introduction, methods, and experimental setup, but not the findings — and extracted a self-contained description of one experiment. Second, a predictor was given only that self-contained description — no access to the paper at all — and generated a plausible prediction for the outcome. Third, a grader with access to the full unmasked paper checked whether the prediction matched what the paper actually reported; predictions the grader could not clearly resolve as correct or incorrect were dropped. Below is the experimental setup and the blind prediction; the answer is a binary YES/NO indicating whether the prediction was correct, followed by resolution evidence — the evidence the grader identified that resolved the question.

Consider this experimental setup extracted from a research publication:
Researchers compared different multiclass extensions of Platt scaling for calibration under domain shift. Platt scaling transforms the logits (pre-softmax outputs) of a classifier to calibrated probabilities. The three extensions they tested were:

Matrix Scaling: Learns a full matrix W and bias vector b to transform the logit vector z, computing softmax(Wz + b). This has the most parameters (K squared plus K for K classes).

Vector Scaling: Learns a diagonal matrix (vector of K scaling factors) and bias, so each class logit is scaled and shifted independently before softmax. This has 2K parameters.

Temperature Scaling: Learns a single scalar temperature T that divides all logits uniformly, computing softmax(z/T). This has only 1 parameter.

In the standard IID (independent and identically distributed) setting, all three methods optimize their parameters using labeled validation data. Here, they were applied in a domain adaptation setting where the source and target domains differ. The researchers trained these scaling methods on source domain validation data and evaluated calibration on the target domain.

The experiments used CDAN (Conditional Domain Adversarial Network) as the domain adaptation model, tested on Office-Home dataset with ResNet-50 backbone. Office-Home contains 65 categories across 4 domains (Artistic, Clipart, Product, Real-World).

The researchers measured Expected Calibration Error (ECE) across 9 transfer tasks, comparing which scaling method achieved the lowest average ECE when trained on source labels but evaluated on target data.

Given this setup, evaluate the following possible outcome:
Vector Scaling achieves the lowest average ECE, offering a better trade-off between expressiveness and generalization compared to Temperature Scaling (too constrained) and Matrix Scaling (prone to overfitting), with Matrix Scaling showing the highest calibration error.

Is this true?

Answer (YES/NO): NO